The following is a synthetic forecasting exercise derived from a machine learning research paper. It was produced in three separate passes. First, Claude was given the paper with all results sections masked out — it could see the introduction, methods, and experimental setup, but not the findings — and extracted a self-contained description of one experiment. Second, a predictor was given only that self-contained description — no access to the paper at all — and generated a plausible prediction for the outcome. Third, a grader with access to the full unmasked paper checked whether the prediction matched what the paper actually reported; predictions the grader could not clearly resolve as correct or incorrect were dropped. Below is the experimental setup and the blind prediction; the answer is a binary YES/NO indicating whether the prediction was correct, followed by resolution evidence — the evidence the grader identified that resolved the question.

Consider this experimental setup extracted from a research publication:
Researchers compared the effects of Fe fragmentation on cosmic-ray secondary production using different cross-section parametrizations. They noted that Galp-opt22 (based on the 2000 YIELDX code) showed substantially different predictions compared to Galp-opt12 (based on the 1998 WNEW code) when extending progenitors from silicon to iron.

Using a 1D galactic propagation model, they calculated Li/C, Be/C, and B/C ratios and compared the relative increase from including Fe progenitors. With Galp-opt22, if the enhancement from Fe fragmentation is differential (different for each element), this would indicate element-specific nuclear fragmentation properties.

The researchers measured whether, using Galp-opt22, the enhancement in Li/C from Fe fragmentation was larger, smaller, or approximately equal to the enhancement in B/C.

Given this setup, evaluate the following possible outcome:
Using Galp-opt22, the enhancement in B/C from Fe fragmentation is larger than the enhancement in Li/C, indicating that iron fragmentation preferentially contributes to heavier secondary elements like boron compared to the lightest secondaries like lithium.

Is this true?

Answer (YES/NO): NO